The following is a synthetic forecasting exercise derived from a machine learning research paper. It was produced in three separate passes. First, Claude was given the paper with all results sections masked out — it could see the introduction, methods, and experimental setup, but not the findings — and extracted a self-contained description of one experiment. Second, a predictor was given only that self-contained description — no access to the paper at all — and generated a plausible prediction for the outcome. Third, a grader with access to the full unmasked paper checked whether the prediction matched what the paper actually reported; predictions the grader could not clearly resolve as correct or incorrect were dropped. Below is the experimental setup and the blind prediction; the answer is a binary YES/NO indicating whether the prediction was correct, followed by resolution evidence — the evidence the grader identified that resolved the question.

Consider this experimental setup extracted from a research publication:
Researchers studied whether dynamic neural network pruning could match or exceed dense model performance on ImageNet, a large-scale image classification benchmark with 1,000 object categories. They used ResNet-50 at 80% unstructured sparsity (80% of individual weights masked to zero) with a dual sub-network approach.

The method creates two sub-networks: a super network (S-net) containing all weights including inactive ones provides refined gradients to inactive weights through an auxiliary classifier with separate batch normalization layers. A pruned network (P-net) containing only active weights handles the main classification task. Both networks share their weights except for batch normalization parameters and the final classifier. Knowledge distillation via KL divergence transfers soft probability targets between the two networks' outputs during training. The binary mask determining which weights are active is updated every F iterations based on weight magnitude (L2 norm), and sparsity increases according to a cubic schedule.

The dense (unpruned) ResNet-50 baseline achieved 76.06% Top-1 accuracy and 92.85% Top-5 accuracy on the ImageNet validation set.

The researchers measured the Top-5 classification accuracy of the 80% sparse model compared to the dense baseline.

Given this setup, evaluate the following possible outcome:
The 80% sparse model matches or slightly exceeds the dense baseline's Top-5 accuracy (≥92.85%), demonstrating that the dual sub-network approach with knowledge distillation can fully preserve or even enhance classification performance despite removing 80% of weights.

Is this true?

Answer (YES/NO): YES